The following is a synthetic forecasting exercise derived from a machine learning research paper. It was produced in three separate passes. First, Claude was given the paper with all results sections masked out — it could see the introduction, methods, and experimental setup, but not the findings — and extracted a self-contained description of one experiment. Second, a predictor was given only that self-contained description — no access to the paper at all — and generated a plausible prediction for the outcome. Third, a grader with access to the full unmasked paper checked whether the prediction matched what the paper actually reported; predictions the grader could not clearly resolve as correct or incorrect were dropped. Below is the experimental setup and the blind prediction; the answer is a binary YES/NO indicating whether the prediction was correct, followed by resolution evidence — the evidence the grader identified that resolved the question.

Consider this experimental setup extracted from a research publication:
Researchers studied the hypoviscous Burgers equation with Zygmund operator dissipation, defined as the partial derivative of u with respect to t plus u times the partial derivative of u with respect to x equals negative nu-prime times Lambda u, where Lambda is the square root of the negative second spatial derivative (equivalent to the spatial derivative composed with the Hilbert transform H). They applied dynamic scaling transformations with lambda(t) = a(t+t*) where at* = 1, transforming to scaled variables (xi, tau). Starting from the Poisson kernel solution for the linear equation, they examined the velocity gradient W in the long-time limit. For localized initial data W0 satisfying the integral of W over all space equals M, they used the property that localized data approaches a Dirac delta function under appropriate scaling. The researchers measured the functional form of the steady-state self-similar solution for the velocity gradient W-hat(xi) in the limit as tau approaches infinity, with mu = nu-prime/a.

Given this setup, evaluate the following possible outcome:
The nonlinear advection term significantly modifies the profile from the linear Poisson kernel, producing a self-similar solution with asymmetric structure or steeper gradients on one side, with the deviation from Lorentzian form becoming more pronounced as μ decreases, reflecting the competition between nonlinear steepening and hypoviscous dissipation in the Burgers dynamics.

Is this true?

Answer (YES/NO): NO